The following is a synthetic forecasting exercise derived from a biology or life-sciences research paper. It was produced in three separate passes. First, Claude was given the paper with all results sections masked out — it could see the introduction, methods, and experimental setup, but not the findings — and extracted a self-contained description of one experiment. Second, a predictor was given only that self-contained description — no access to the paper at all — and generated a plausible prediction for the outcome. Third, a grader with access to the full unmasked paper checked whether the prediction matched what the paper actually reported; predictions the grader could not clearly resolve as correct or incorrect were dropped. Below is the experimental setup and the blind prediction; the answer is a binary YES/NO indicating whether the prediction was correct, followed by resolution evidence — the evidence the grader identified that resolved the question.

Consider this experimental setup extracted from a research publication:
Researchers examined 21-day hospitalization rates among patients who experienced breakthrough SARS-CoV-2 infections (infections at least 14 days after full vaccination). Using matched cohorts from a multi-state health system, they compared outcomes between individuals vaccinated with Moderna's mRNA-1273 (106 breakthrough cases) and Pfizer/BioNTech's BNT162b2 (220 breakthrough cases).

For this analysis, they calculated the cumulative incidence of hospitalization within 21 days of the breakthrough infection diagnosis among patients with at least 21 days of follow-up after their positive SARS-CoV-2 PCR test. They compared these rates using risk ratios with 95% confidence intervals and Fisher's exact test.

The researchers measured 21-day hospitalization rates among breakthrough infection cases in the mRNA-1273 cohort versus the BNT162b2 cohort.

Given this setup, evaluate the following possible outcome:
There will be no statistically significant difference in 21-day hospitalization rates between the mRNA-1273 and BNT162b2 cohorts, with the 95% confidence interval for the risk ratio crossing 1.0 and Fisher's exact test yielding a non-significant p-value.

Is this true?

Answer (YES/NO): YES